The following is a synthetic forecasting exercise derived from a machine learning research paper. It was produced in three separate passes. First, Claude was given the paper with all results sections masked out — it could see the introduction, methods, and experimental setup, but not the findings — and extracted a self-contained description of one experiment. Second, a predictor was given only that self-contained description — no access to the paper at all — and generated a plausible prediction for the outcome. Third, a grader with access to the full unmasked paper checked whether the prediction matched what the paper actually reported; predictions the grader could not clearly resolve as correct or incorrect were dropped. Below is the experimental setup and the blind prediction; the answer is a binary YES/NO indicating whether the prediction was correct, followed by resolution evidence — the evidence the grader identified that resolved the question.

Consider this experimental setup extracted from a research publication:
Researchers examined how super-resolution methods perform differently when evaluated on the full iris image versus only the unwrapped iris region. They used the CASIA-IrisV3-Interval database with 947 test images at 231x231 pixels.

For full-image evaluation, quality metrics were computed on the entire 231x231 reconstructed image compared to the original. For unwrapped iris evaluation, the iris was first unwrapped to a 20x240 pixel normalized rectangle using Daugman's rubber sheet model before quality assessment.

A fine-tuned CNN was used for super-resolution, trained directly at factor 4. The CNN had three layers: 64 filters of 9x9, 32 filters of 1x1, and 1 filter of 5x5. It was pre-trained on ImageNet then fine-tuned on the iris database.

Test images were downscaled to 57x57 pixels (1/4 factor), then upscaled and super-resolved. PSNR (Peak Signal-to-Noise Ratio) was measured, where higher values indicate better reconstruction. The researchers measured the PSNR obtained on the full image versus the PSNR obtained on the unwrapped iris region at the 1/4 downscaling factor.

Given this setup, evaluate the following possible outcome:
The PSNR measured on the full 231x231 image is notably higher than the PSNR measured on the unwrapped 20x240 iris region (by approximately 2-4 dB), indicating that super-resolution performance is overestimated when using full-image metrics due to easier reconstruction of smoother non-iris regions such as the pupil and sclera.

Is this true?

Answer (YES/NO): NO